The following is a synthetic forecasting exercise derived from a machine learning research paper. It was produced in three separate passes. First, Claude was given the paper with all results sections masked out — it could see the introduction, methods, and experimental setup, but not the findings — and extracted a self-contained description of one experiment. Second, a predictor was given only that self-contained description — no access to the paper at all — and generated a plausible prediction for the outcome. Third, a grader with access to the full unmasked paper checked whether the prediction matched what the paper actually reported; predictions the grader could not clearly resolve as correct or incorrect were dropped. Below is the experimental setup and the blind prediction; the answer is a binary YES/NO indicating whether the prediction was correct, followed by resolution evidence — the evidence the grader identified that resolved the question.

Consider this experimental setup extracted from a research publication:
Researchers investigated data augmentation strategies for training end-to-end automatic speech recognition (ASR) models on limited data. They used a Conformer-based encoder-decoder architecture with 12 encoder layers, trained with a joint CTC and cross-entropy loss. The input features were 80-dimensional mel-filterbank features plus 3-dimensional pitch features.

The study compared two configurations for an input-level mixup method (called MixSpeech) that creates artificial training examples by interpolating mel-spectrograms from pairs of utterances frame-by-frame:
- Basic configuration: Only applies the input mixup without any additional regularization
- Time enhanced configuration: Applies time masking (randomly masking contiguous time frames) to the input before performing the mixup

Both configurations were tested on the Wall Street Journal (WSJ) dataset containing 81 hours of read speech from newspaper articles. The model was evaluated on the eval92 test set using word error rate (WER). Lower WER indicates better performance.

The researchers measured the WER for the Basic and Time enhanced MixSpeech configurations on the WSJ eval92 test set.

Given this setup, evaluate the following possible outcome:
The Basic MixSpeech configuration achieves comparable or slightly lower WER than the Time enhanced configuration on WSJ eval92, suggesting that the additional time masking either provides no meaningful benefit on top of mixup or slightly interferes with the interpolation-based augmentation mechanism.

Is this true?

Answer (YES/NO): NO